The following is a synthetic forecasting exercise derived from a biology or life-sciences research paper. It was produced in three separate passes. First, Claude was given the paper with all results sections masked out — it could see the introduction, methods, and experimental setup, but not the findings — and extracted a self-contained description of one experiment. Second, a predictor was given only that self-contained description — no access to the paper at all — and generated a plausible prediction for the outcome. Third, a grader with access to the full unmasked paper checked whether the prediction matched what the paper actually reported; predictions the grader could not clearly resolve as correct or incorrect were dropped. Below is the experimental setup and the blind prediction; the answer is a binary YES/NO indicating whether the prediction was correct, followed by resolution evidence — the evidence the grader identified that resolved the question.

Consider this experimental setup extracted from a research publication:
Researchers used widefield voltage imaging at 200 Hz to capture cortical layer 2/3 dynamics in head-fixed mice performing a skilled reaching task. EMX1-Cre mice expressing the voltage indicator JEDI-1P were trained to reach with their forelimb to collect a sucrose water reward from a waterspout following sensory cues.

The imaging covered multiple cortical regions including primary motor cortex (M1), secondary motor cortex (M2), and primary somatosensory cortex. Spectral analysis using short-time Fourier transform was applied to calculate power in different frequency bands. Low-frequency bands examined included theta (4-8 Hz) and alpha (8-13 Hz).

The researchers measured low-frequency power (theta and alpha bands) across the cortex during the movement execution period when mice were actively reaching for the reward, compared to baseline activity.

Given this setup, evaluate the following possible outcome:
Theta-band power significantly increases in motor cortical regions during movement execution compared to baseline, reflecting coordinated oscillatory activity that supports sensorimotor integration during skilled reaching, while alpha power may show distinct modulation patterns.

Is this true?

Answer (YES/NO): NO